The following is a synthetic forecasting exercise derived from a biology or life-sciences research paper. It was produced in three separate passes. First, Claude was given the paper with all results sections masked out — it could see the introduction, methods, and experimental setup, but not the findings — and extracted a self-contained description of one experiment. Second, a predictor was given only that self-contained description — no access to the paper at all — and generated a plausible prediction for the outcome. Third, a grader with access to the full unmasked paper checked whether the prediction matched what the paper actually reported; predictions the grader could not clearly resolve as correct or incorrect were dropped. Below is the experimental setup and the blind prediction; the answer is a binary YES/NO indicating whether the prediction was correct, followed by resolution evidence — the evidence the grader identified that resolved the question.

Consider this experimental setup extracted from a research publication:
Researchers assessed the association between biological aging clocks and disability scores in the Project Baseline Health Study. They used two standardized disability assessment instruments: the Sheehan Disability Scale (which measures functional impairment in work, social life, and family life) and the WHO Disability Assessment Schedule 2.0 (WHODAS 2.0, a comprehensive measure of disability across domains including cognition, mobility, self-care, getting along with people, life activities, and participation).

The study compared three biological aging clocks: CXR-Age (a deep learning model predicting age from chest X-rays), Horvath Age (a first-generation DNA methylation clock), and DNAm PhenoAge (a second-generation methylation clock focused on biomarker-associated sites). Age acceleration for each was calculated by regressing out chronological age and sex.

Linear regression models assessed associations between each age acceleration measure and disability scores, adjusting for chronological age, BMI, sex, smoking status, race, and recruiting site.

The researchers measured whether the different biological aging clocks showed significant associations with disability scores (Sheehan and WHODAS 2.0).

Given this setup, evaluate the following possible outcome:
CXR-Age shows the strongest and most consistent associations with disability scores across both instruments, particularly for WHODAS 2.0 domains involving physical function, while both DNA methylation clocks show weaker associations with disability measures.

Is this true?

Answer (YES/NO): NO